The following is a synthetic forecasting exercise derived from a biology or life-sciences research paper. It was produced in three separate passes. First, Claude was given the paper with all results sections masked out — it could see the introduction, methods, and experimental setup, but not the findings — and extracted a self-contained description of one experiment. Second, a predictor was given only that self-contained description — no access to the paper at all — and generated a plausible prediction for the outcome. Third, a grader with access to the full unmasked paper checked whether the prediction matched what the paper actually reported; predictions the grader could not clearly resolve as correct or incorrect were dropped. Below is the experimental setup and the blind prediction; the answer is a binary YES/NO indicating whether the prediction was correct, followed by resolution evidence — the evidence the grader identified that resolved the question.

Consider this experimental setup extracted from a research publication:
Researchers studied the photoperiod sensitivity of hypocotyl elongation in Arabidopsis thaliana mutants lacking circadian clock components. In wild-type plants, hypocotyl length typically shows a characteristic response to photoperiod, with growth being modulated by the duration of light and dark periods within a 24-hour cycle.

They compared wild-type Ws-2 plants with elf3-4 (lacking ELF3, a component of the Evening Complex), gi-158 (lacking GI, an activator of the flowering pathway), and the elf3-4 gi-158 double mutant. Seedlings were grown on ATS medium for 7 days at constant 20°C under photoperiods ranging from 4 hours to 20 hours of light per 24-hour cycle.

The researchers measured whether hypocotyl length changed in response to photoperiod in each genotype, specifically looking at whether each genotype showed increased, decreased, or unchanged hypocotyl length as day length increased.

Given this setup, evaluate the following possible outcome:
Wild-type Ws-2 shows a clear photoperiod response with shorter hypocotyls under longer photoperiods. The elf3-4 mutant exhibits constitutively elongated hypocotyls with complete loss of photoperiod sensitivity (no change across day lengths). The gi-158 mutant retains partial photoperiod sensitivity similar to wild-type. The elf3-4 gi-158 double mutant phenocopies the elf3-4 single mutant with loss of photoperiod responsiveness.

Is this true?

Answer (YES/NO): NO